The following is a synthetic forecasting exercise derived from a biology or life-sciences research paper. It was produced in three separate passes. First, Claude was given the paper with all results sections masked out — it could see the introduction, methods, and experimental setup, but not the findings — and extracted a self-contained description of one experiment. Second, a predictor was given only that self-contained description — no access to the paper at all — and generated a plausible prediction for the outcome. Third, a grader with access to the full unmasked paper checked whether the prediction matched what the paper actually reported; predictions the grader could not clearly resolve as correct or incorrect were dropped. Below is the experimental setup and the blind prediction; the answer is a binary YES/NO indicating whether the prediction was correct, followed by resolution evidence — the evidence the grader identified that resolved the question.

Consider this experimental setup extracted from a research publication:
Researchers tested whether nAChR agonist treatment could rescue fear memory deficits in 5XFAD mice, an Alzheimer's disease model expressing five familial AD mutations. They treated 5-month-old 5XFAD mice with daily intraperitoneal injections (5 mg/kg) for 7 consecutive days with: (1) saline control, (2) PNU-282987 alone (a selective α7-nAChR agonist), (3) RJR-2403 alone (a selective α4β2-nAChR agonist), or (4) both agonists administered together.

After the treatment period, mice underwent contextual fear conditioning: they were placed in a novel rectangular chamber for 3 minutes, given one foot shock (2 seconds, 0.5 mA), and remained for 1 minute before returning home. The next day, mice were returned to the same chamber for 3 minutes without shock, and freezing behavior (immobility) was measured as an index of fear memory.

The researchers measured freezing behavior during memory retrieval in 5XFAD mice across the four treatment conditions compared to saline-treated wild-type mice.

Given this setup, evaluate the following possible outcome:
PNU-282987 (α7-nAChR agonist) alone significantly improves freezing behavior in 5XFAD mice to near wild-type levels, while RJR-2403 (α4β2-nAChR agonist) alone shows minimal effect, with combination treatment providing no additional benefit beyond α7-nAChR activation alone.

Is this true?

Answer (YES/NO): NO